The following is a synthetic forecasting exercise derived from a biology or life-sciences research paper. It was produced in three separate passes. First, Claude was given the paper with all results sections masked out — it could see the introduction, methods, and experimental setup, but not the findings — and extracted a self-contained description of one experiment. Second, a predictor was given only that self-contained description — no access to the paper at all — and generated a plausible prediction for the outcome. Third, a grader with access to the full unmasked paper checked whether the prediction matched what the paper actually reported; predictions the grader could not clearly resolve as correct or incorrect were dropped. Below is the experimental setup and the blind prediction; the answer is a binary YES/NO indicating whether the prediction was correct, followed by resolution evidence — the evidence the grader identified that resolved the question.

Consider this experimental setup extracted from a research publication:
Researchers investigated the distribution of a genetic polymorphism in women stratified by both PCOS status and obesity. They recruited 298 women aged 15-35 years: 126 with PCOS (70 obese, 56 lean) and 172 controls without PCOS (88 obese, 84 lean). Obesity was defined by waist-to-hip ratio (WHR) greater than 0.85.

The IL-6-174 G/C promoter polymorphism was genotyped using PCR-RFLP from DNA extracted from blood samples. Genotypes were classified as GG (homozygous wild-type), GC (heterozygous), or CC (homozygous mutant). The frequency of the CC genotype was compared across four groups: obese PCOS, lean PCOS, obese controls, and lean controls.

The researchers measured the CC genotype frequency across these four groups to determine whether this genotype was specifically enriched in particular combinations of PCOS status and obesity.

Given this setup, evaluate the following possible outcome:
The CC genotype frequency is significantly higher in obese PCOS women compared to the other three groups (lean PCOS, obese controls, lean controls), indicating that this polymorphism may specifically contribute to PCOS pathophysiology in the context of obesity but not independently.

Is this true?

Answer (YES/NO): NO